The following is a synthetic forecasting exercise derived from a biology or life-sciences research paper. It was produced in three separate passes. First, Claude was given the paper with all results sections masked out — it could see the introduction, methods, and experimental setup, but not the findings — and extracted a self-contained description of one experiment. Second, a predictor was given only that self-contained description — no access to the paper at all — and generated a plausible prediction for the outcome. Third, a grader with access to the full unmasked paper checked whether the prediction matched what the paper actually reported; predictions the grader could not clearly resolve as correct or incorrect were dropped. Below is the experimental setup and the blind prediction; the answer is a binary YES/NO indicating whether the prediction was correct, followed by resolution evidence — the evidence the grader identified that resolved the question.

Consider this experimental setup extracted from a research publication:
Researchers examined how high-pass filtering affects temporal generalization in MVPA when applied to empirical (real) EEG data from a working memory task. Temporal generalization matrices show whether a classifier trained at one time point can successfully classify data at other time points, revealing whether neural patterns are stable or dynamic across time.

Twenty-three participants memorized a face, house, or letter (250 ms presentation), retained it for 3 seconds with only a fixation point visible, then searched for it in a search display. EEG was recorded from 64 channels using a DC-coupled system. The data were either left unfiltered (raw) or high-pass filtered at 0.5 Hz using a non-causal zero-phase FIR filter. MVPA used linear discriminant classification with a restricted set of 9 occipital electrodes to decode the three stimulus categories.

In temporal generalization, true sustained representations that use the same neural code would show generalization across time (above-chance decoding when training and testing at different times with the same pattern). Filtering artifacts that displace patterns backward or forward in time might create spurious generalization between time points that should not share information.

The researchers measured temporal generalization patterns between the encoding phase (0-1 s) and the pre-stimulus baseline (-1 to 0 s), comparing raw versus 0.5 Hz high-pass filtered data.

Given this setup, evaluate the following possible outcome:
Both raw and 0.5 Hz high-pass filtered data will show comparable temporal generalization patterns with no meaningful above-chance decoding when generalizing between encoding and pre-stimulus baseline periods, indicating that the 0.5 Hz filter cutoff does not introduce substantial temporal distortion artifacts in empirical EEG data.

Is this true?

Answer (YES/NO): NO